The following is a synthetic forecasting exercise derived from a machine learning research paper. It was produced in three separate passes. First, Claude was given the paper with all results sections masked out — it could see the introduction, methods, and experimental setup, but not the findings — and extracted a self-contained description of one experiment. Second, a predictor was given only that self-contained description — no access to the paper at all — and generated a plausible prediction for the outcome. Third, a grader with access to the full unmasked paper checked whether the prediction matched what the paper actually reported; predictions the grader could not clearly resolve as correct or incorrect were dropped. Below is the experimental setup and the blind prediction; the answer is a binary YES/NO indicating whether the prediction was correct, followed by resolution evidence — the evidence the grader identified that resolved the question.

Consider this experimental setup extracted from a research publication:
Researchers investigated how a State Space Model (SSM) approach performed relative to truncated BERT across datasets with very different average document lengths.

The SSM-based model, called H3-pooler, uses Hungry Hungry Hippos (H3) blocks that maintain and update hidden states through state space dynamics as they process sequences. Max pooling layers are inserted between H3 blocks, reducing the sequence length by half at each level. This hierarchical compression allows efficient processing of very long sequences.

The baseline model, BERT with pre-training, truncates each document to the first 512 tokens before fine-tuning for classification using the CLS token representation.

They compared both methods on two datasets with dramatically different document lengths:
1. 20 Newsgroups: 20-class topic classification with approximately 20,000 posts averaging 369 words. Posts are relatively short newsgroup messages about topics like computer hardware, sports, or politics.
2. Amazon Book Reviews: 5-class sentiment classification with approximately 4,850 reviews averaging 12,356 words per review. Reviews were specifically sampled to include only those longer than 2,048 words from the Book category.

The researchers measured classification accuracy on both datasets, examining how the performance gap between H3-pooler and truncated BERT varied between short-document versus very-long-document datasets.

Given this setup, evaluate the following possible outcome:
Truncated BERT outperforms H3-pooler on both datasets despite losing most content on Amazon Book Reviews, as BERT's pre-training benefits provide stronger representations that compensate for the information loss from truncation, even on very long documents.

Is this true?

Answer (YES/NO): NO